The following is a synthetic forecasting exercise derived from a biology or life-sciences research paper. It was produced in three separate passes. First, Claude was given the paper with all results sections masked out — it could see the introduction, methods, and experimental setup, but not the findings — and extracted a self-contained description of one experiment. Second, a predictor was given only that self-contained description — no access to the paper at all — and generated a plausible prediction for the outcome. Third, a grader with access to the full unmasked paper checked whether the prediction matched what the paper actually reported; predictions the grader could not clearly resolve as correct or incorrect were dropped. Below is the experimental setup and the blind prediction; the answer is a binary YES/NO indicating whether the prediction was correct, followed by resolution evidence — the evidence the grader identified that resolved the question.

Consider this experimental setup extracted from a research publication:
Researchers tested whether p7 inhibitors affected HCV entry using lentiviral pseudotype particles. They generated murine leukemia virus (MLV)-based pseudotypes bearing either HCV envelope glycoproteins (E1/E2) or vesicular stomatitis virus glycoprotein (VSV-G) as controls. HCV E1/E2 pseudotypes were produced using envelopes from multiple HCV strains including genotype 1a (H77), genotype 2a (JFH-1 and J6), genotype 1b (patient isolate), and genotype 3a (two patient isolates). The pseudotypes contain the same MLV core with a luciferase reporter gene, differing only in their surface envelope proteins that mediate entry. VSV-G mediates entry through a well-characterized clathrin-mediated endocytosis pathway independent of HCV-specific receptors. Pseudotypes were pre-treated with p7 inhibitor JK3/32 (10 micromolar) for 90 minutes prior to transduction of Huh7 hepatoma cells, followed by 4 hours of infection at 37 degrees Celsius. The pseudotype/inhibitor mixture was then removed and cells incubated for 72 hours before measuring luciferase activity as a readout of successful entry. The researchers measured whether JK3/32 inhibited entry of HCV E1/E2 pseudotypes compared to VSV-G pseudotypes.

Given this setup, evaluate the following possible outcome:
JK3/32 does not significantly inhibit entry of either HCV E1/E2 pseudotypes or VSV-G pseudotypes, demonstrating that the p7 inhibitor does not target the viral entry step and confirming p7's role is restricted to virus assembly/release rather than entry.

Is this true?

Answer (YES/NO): NO